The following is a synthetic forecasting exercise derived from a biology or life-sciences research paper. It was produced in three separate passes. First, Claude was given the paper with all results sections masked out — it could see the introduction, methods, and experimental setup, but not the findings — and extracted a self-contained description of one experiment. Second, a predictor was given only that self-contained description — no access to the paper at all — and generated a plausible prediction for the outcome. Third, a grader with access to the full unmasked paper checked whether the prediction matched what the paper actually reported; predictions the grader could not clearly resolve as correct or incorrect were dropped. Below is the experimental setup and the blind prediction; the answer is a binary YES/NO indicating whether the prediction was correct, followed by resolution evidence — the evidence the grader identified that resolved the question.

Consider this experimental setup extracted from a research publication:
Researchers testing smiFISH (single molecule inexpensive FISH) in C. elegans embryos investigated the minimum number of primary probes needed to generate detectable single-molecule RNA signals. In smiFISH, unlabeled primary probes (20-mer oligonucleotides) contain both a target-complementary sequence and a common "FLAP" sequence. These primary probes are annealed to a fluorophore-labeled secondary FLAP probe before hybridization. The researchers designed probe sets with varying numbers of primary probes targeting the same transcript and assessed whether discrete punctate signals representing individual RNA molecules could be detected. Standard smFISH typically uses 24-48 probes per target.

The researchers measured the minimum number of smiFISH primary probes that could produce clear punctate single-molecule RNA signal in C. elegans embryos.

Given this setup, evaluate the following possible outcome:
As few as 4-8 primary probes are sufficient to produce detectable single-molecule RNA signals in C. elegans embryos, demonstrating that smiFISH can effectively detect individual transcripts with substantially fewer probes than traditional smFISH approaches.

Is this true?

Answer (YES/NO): NO